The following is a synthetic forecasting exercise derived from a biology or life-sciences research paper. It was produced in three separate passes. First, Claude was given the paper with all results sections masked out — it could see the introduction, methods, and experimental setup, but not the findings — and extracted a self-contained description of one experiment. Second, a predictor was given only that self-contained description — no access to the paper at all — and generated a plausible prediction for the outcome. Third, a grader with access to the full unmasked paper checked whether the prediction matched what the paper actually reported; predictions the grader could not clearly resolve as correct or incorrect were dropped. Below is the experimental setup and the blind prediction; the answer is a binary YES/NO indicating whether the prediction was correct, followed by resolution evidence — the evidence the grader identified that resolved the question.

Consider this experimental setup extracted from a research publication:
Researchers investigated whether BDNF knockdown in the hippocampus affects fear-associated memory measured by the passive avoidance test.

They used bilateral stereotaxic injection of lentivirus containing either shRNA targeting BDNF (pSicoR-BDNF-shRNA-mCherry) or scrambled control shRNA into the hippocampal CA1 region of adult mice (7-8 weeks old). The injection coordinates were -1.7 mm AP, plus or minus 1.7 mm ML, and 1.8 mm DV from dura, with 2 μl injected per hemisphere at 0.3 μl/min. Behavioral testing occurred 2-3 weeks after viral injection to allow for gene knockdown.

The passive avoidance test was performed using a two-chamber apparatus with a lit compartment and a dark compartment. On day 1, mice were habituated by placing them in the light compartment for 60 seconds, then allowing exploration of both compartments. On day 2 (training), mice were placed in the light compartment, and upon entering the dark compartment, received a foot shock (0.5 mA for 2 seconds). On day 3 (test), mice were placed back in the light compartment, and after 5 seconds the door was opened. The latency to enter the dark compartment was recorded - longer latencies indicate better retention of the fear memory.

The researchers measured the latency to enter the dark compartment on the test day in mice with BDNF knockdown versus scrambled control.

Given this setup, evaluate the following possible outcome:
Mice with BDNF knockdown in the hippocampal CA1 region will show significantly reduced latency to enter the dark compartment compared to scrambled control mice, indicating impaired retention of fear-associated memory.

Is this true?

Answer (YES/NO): YES